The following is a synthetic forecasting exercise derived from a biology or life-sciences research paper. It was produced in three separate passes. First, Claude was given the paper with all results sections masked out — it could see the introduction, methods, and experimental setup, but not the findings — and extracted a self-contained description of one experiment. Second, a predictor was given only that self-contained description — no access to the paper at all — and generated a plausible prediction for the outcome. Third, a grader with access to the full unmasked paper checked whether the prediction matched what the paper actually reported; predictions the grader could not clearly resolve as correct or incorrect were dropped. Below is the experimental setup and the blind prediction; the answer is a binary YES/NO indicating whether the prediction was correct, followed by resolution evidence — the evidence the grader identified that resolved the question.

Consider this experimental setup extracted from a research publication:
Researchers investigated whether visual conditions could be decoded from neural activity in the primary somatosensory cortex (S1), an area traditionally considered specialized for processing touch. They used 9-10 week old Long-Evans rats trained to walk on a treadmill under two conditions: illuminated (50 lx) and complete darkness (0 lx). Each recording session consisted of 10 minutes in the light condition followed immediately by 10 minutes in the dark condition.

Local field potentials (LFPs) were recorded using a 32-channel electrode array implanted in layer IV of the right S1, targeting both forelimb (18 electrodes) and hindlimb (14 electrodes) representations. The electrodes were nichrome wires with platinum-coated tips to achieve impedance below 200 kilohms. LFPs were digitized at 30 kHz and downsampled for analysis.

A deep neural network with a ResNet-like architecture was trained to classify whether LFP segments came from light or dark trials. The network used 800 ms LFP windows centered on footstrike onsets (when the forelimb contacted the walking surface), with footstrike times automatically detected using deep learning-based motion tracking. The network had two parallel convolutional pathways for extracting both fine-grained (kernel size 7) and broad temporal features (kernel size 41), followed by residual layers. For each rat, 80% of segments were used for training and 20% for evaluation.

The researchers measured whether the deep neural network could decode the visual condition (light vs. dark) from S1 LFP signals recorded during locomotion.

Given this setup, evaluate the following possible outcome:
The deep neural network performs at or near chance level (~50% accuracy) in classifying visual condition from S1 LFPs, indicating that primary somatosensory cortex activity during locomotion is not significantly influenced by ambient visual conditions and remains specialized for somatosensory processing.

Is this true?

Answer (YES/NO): NO